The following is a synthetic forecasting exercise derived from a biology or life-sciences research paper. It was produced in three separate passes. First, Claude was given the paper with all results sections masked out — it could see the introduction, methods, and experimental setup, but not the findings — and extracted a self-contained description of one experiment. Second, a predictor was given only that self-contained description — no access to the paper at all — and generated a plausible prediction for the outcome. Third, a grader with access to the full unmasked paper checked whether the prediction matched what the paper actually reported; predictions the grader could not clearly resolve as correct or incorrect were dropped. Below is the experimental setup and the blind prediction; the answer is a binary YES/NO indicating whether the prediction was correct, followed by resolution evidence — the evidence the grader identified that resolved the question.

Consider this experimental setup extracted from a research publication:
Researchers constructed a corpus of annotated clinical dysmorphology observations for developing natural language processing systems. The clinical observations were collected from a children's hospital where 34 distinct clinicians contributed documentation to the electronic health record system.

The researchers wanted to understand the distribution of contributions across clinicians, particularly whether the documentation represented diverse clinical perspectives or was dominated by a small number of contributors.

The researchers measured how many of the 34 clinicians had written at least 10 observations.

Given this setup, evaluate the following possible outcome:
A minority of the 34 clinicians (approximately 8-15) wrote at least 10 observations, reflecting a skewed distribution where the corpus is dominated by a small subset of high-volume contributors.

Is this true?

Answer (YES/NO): NO